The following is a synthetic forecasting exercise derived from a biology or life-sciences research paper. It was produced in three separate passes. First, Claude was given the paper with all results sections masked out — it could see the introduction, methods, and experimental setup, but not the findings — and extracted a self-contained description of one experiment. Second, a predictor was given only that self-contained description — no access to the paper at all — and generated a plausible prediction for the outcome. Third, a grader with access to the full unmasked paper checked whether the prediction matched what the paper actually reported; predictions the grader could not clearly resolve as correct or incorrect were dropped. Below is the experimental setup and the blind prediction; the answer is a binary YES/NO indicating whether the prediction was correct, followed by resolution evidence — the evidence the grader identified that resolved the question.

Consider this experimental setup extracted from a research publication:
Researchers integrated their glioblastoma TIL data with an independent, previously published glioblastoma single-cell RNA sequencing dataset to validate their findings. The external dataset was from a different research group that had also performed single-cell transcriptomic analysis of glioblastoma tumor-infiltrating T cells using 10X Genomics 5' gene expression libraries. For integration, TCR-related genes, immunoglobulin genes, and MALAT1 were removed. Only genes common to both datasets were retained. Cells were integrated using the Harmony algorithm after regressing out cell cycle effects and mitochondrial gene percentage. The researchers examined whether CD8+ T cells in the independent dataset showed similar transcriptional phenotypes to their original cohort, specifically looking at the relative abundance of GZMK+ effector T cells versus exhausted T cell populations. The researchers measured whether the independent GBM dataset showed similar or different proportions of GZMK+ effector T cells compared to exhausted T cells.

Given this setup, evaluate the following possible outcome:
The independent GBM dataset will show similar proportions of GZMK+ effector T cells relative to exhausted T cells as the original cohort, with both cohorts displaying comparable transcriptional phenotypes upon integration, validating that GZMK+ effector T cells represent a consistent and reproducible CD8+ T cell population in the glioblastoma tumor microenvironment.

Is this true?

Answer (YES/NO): YES